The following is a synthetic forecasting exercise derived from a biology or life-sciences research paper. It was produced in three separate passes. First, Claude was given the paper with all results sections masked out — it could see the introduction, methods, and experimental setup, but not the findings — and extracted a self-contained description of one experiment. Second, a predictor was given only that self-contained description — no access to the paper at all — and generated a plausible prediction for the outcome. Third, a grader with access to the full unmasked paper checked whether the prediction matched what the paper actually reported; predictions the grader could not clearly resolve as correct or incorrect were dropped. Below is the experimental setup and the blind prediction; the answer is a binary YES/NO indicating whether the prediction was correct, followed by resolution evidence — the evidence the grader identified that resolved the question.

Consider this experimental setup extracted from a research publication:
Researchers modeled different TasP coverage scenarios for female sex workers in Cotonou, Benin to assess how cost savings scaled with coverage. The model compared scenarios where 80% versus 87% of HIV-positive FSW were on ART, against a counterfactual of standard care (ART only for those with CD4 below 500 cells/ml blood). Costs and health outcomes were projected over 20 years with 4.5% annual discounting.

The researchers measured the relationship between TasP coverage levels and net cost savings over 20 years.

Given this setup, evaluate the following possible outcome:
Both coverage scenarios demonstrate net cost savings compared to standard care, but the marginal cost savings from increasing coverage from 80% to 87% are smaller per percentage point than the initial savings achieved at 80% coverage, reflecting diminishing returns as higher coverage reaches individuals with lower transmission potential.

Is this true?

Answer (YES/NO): NO